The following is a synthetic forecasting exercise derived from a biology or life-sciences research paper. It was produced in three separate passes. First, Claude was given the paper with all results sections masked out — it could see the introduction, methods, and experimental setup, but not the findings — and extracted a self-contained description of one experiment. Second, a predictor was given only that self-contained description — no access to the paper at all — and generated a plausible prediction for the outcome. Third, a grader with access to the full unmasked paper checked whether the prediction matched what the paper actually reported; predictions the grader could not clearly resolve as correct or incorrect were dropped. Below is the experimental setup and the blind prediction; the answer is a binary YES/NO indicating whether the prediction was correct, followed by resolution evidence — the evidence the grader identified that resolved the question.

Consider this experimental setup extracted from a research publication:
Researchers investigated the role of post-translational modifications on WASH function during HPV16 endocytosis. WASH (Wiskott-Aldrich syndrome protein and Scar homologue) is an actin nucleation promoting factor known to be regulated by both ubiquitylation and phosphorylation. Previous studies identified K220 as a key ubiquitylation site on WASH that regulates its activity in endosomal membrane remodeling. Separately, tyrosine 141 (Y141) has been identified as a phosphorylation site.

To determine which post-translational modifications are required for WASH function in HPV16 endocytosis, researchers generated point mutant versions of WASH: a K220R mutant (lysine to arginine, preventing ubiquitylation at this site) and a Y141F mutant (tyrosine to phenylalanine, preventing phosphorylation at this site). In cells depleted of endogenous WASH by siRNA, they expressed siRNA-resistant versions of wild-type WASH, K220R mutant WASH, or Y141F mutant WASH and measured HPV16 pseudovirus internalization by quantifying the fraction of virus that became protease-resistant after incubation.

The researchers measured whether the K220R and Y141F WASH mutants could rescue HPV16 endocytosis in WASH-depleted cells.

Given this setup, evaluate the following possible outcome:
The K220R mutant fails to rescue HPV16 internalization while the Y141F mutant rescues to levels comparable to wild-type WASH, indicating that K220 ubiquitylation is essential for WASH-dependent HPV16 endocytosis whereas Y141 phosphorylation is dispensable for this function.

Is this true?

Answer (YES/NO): NO